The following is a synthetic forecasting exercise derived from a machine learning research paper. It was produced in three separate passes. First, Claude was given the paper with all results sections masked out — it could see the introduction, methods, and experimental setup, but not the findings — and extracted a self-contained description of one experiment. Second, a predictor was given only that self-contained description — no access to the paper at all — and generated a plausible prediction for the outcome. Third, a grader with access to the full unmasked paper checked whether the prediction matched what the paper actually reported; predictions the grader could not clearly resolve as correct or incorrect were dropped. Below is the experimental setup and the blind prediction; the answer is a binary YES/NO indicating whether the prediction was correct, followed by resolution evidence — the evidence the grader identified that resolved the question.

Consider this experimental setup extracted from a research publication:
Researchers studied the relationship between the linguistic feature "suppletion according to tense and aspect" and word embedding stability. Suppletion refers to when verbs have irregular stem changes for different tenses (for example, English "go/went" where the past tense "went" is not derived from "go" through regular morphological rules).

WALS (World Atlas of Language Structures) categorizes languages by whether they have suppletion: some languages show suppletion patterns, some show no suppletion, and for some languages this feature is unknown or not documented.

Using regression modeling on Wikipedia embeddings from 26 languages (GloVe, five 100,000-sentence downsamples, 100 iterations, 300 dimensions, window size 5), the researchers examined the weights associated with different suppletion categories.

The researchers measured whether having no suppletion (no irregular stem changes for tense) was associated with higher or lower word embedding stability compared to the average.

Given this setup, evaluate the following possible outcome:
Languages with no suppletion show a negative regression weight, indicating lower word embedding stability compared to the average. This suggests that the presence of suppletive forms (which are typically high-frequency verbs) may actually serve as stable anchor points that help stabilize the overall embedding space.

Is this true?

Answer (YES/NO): YES